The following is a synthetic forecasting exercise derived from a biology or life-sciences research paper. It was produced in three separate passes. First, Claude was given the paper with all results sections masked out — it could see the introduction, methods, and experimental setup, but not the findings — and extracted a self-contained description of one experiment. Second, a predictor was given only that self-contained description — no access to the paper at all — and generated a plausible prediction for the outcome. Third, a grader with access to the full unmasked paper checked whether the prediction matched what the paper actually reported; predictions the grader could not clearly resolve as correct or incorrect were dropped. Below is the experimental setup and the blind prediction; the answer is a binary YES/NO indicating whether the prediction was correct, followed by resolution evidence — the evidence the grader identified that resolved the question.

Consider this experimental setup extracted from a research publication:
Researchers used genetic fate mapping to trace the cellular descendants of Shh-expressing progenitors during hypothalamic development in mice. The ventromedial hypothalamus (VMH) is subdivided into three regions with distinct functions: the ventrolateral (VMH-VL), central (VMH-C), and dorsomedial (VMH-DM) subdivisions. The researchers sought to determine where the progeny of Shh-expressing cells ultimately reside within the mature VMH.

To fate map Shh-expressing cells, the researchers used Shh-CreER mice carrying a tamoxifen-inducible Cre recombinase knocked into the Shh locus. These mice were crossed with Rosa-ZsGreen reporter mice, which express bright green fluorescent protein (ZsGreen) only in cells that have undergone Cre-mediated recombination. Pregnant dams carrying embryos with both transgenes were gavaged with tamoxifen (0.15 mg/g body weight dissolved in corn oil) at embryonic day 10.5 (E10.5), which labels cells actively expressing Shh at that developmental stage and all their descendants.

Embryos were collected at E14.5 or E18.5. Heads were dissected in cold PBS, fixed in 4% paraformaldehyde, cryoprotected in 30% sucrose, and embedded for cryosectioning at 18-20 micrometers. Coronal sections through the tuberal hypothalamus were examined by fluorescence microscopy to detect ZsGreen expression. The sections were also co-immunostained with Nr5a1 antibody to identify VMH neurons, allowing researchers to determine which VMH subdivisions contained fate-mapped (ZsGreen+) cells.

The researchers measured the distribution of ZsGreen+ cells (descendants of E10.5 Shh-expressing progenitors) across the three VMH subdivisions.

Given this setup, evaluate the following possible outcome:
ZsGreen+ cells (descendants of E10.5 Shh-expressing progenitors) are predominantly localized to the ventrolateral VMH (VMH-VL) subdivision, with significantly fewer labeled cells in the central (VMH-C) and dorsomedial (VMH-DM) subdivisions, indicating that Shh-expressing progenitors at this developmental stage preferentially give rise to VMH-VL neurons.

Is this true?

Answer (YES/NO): NO